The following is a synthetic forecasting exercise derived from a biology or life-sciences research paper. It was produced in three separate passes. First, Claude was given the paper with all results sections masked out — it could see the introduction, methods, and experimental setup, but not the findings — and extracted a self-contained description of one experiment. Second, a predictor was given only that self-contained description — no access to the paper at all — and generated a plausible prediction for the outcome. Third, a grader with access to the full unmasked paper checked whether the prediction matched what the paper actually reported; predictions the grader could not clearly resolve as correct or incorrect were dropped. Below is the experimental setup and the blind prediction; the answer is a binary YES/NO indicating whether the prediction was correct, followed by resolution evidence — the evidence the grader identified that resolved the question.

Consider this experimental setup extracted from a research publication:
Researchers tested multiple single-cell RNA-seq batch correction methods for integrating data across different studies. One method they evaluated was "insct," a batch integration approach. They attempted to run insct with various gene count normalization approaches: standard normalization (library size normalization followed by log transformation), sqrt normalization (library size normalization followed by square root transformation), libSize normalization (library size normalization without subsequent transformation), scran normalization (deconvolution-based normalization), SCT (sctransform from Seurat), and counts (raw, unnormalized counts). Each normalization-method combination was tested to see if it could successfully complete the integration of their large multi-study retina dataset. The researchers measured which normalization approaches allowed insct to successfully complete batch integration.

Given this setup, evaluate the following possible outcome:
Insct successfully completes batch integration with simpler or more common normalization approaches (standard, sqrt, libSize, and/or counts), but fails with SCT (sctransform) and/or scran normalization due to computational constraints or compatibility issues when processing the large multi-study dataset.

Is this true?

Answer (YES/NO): NO